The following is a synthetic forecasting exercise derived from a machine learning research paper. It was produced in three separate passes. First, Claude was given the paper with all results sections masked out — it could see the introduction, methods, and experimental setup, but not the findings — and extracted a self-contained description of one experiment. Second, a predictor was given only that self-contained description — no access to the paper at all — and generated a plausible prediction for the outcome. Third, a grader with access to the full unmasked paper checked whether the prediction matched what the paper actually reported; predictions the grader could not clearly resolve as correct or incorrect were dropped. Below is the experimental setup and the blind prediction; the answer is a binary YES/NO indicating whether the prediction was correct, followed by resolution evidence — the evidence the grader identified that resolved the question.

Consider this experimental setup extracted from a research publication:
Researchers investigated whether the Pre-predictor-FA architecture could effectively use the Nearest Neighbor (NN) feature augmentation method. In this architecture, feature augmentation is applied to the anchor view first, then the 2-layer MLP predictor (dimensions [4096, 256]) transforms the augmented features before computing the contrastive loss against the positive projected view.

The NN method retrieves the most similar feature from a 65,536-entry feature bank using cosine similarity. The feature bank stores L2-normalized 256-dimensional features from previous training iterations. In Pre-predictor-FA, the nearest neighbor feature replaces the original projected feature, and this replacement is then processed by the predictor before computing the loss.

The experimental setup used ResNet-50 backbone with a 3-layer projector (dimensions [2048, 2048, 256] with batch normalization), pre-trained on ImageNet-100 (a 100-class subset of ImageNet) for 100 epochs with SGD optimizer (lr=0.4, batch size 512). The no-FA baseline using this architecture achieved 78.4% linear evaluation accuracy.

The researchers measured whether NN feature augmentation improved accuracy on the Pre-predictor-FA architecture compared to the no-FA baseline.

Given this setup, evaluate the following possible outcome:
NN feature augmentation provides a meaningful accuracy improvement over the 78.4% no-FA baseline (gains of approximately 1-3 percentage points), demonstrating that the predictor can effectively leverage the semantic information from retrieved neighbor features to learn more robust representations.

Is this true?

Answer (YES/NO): NO